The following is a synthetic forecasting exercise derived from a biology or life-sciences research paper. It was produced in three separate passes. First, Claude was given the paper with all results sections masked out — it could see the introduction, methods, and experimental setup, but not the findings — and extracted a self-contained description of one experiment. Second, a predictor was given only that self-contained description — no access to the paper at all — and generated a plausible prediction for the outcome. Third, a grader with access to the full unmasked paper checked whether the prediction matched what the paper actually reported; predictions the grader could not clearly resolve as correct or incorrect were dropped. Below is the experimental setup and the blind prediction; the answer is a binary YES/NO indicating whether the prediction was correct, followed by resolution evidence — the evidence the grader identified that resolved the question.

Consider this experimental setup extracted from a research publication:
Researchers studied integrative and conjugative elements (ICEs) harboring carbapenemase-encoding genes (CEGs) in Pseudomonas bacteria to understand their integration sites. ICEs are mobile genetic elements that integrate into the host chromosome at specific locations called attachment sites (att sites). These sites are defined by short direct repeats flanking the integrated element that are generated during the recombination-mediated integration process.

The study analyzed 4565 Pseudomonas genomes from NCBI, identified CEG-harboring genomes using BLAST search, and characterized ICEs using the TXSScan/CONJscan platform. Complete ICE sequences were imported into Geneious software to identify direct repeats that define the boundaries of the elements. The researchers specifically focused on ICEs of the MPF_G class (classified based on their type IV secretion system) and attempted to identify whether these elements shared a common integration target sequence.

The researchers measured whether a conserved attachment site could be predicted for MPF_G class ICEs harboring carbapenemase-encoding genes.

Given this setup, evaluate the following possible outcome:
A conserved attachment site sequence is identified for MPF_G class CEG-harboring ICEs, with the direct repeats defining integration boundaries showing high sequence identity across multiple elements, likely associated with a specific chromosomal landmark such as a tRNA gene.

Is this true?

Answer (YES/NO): YES